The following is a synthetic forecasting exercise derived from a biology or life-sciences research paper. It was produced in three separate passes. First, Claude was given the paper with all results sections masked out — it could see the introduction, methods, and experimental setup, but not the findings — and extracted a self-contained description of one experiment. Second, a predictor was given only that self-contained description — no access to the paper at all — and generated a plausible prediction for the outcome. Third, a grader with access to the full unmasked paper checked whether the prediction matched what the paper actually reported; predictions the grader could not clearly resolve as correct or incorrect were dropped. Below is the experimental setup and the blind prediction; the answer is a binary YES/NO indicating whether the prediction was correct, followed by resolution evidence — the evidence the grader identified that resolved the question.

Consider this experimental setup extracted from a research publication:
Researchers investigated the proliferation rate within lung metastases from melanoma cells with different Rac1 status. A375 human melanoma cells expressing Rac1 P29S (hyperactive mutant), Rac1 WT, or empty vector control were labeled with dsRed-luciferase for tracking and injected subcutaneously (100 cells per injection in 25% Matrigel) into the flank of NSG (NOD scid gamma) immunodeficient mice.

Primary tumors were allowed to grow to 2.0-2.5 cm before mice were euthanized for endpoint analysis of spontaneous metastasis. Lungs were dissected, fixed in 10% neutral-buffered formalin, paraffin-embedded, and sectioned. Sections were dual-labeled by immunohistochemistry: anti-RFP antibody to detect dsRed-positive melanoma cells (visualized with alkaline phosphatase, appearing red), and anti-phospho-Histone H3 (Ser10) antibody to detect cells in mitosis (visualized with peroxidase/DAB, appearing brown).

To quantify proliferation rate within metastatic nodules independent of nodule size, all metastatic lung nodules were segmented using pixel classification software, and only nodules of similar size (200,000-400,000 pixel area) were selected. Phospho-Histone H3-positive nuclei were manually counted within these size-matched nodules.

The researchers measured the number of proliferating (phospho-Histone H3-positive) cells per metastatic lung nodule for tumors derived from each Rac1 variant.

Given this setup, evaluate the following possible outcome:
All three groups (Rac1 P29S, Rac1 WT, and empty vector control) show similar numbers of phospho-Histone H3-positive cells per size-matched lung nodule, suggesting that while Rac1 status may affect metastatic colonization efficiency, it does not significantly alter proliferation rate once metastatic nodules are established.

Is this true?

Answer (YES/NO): NO